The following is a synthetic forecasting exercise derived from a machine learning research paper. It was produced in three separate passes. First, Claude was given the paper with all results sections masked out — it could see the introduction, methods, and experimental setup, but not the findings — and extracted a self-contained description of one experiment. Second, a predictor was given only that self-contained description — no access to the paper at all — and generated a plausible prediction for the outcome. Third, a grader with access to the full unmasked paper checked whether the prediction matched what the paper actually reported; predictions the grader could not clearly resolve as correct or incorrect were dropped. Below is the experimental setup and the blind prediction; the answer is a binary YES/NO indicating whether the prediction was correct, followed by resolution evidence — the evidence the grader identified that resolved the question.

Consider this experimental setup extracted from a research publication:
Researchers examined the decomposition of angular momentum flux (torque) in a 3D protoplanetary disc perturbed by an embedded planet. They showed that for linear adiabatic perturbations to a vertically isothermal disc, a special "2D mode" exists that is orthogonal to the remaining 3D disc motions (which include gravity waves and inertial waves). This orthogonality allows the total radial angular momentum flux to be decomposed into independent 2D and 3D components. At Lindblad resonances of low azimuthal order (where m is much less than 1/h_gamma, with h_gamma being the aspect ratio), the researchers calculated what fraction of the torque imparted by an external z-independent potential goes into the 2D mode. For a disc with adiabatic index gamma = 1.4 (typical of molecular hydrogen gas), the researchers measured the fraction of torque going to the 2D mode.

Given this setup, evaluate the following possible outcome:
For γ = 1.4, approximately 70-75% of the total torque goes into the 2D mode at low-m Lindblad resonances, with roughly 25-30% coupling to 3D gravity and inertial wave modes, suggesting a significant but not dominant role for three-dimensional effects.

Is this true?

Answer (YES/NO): NO